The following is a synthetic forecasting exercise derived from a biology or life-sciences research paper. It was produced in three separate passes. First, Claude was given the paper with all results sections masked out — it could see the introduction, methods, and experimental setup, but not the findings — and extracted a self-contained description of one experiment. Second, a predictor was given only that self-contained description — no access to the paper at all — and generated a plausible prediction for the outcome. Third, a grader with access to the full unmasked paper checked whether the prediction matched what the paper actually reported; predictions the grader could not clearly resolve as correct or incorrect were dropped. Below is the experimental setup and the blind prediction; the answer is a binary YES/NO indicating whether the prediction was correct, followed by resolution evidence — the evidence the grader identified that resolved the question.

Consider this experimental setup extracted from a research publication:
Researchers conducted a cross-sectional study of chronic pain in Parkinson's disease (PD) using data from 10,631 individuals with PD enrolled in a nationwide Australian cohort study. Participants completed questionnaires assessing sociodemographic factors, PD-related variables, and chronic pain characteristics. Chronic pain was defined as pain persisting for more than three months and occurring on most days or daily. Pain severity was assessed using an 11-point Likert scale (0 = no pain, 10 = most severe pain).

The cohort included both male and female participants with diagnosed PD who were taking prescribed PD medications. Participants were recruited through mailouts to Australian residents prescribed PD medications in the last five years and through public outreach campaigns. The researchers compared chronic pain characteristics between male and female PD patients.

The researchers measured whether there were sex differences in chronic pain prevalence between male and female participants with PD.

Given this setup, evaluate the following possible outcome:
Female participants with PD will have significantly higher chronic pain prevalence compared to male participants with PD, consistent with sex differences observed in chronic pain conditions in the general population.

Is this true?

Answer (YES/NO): YES